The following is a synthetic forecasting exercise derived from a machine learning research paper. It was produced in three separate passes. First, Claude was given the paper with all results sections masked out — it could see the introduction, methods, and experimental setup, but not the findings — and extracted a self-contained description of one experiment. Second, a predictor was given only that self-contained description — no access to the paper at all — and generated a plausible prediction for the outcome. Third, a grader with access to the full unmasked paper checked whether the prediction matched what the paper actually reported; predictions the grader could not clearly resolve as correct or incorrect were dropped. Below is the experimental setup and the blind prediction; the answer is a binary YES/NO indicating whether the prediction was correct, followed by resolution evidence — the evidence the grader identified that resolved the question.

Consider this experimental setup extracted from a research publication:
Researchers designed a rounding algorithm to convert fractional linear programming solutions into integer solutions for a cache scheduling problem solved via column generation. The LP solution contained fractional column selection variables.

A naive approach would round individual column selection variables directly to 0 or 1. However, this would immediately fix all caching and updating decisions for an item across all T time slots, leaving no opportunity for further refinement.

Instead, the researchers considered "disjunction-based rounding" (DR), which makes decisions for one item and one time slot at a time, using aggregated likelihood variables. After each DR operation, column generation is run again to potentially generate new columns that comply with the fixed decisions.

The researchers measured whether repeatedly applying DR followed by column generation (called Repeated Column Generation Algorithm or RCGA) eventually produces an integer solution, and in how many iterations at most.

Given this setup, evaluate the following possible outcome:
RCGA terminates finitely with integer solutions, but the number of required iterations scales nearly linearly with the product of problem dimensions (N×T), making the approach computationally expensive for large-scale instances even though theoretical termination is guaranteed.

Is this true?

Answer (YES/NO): NO